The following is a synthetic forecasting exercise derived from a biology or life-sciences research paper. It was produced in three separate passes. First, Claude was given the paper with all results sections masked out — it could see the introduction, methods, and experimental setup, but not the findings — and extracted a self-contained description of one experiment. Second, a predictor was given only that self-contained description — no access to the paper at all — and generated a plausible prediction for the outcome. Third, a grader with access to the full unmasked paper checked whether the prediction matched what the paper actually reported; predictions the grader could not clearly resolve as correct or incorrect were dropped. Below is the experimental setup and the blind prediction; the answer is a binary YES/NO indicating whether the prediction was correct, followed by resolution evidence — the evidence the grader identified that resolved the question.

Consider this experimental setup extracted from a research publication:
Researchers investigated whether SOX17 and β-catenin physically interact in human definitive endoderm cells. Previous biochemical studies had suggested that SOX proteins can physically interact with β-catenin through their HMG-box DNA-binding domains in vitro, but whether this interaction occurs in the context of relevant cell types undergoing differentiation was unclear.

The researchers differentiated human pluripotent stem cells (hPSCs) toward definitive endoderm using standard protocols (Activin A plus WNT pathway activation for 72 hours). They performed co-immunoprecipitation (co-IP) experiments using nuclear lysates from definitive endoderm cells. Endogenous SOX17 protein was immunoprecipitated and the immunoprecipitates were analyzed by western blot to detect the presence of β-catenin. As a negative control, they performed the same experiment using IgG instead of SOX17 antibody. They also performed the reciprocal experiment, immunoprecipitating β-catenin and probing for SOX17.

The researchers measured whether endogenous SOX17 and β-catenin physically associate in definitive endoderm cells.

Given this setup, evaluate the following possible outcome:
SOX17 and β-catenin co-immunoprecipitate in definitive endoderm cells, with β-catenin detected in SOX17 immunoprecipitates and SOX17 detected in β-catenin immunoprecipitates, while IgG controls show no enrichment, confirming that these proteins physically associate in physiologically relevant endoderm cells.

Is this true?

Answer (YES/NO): YES